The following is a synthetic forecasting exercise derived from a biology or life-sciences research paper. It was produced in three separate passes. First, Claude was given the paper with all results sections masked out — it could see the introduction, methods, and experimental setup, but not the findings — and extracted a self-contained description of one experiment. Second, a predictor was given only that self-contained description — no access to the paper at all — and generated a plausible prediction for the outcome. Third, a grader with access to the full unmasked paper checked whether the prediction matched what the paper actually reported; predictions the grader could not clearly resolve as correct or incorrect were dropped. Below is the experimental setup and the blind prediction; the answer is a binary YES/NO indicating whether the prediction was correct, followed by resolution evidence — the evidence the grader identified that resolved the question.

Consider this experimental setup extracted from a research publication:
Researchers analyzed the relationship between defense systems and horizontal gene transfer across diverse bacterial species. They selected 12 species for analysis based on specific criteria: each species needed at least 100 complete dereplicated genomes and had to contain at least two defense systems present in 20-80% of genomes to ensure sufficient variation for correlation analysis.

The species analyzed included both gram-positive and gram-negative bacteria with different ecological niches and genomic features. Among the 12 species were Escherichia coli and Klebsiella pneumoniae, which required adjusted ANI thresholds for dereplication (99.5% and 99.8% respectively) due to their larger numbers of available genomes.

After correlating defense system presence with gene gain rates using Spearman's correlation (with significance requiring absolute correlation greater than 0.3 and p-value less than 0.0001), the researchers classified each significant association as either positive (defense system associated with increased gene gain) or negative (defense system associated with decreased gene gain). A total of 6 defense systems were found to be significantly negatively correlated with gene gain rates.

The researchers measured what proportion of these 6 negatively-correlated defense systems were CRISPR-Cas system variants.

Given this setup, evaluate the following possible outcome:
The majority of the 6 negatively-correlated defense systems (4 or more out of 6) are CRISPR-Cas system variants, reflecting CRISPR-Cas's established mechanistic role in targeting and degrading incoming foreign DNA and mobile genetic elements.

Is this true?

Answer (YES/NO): NO